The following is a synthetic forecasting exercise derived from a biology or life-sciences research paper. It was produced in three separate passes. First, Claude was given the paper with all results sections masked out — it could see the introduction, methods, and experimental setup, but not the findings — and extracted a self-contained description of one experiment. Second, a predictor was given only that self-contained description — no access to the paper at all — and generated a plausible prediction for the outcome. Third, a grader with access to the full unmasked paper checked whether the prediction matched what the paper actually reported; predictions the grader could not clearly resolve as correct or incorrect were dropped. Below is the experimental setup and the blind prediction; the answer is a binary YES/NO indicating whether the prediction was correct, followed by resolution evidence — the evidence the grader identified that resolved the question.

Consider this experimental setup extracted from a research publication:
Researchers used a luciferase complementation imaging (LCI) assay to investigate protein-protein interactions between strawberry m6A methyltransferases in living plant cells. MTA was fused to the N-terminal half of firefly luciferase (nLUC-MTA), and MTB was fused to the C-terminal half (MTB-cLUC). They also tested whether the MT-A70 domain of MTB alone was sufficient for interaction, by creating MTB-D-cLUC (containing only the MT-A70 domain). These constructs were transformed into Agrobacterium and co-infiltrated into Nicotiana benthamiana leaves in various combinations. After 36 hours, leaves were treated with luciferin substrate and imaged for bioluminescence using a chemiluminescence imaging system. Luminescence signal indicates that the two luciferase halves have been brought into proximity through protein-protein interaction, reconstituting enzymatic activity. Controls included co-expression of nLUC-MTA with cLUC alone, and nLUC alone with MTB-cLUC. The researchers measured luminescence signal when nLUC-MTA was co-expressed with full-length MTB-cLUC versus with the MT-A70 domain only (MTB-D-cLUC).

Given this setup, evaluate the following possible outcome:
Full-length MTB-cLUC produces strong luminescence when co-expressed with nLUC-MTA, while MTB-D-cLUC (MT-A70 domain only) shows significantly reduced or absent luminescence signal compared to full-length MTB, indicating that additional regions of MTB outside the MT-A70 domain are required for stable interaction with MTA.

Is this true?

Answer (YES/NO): NO